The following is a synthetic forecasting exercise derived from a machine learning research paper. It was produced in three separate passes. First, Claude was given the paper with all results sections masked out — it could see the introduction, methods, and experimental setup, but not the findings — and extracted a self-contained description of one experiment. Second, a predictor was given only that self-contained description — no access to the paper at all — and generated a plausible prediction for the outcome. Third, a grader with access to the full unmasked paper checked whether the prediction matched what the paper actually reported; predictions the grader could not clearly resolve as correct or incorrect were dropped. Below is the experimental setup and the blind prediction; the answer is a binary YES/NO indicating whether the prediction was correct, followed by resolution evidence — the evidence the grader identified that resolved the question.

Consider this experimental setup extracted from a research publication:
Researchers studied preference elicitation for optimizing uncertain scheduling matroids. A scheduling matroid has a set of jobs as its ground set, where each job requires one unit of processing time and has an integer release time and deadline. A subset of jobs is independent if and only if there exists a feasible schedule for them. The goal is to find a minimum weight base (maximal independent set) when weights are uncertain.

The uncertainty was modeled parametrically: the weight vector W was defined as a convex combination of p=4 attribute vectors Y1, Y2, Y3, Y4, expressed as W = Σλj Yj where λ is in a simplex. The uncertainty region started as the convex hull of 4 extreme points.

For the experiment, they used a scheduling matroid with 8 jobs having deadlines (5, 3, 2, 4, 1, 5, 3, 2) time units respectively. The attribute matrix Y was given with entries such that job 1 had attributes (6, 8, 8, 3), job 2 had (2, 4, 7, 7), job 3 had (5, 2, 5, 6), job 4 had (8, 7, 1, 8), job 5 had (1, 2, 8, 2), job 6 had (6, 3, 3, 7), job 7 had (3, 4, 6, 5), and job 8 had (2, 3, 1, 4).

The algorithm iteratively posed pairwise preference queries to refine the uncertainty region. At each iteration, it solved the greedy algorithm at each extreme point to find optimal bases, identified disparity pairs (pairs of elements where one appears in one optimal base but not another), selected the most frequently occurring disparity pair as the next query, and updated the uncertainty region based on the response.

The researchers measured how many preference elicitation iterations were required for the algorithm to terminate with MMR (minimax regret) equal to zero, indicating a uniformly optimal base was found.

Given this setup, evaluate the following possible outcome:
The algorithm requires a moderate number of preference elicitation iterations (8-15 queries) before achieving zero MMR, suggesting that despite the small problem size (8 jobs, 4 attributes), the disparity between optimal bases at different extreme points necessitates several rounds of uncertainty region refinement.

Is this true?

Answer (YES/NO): YES